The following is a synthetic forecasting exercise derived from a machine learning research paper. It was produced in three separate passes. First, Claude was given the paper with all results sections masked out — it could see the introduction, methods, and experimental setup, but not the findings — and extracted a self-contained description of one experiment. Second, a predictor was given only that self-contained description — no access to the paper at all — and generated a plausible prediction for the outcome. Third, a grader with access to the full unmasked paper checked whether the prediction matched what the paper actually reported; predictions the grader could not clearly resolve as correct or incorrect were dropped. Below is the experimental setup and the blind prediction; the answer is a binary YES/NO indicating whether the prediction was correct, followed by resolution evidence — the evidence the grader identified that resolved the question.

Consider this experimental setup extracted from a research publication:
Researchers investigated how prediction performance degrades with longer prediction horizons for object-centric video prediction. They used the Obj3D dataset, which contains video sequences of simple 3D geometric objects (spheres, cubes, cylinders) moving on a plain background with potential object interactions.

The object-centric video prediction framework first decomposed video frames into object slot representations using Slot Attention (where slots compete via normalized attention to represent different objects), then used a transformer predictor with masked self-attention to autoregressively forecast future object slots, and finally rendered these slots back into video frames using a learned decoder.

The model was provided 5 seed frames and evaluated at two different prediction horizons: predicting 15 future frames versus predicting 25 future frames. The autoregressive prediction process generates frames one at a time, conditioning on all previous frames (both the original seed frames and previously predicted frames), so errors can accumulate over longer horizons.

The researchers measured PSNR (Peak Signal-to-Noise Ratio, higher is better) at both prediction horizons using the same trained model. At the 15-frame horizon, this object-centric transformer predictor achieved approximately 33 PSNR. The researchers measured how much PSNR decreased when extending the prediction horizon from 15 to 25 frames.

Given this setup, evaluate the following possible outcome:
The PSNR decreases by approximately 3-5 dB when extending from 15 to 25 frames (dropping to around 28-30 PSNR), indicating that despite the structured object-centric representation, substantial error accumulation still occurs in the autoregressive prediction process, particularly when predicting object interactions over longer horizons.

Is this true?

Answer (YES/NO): NO